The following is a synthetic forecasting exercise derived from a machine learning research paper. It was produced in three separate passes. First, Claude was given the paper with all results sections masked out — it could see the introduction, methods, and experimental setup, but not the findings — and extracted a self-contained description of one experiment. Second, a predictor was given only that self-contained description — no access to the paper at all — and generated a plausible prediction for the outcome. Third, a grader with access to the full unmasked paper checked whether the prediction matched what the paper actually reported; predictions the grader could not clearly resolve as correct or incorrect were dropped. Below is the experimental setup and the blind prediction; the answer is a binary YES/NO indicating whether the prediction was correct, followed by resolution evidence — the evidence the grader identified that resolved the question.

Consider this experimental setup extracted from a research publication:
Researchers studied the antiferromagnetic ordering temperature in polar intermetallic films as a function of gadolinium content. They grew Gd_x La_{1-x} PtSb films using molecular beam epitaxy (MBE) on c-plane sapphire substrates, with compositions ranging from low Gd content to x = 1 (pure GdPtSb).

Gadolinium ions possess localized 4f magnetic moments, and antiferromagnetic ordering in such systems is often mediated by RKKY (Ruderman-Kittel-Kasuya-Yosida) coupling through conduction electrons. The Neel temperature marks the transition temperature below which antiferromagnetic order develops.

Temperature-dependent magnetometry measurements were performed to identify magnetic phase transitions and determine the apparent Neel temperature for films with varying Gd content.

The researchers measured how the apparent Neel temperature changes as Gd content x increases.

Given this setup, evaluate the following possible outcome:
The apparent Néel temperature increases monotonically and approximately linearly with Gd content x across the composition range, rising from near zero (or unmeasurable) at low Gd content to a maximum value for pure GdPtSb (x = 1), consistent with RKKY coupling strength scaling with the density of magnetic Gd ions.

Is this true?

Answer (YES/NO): NO